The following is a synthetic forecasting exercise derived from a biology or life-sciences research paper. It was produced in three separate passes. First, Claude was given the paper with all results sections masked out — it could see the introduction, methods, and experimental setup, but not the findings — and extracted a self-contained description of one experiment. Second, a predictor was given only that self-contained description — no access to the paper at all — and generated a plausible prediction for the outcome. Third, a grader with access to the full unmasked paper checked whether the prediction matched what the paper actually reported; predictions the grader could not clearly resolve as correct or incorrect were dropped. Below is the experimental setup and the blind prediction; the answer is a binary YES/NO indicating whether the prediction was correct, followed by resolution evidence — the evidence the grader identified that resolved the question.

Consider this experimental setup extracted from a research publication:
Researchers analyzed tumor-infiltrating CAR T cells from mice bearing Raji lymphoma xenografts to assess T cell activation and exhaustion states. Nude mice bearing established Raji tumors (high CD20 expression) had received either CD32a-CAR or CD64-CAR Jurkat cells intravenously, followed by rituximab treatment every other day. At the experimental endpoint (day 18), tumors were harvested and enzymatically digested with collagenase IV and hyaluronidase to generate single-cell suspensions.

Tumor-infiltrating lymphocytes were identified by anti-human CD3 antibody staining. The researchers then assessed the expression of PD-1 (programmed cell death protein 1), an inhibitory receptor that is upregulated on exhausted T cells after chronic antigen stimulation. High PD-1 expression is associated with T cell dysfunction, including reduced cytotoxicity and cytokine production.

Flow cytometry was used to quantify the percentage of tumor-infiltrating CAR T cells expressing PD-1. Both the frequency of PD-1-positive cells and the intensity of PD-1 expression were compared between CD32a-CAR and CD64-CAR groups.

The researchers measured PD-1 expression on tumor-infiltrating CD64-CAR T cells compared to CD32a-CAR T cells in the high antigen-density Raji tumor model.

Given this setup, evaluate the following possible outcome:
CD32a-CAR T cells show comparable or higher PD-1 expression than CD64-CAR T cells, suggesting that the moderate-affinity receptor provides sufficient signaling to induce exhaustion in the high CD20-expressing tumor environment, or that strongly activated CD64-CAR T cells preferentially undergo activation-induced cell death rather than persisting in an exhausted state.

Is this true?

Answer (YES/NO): NO